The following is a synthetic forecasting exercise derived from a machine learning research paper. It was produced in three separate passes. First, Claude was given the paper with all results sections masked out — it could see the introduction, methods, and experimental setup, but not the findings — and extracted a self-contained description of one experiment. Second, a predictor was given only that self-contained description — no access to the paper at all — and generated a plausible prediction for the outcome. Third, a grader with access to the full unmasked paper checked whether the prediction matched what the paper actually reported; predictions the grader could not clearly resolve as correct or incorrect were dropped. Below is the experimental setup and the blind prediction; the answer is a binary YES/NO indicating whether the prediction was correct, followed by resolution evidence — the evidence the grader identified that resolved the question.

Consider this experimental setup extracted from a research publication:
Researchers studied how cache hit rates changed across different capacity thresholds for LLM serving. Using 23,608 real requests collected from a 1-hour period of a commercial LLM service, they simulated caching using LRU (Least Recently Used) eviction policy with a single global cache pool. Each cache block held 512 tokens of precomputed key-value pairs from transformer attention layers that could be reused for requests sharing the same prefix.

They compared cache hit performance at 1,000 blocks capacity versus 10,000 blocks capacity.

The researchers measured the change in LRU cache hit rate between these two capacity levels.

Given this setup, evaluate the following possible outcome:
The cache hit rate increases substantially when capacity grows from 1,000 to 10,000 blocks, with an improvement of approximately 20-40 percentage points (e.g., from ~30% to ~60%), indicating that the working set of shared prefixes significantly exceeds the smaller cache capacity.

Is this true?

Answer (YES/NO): NO